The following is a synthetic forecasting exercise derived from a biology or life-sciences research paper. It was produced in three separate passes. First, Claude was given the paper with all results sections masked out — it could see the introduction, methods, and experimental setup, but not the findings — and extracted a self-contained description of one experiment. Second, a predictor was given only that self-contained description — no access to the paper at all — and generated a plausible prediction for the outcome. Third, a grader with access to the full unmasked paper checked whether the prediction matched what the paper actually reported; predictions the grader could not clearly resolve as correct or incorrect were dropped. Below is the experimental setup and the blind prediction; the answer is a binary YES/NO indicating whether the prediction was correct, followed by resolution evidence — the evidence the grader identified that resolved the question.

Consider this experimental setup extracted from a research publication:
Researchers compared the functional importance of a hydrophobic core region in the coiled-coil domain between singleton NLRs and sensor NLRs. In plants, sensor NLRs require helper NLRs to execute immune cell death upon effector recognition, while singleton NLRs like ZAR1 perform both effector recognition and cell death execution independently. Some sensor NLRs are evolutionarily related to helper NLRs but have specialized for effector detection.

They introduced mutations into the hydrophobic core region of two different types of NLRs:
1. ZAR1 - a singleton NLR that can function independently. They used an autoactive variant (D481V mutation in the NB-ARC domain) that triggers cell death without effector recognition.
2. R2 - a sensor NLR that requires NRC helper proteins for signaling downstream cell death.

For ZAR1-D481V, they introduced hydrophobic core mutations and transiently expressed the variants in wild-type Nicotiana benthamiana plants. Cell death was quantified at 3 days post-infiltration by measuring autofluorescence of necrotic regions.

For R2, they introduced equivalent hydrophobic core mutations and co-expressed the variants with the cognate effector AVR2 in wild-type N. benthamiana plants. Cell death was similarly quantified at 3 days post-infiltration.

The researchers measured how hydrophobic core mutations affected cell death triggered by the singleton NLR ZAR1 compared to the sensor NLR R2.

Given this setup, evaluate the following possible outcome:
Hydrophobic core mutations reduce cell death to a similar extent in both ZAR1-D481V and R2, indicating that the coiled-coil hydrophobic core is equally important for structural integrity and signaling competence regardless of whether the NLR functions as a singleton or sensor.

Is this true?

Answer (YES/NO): NO